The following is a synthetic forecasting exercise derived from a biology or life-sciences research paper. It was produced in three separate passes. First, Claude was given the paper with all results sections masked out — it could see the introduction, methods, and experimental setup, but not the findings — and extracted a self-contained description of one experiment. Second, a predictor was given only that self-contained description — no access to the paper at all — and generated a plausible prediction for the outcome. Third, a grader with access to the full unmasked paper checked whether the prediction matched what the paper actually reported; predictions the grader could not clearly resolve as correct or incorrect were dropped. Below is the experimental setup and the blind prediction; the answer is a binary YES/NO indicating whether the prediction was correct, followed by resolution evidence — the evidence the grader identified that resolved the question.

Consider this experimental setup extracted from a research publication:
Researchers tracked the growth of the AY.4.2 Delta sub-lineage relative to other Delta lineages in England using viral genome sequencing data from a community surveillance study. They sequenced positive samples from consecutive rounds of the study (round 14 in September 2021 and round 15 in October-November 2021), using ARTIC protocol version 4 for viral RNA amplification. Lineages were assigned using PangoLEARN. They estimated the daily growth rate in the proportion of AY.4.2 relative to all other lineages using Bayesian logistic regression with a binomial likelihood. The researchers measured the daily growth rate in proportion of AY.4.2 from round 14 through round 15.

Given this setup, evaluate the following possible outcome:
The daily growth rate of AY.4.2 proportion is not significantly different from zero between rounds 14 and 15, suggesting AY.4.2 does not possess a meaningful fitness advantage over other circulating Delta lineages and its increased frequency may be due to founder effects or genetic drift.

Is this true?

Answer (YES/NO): NO